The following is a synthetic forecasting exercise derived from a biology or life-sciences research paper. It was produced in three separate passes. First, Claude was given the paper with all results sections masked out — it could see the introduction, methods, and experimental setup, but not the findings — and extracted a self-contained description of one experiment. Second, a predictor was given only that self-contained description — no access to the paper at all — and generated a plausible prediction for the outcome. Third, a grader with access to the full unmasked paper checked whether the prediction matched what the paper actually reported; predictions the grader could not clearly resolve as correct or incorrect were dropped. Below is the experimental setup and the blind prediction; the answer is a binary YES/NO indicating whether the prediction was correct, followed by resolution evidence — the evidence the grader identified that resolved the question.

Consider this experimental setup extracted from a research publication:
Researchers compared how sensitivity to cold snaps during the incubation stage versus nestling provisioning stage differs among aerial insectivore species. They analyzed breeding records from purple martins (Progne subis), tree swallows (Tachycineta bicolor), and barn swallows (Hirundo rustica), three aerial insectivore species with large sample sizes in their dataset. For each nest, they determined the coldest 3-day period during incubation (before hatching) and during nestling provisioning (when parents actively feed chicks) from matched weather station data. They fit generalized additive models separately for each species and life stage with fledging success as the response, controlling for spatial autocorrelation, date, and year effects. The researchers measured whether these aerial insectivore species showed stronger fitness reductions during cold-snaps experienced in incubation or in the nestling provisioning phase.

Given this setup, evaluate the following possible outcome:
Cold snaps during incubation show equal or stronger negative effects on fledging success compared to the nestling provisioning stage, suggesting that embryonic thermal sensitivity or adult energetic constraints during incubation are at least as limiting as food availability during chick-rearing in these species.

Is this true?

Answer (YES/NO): NO